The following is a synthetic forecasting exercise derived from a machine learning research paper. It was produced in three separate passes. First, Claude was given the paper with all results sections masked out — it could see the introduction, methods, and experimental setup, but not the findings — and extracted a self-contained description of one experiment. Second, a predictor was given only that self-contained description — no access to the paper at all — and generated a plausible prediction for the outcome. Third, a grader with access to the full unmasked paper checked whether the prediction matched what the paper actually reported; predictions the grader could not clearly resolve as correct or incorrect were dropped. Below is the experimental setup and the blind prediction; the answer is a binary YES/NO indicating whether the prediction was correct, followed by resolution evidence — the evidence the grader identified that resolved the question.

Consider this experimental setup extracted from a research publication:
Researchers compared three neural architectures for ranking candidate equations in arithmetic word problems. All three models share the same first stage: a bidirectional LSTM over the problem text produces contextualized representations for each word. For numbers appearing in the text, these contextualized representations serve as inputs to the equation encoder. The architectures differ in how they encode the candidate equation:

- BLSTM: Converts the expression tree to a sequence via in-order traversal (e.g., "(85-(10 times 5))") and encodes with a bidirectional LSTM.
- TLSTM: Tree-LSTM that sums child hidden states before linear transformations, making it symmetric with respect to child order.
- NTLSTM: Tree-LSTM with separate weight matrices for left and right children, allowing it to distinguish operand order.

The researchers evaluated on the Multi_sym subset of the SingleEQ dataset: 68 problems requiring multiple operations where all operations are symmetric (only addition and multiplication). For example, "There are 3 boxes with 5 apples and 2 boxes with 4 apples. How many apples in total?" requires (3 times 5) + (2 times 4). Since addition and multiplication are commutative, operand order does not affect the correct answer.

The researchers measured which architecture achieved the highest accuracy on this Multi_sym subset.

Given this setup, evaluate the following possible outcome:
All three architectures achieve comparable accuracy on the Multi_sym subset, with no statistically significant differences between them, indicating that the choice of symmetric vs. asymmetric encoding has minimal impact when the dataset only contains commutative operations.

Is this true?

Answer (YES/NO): NO